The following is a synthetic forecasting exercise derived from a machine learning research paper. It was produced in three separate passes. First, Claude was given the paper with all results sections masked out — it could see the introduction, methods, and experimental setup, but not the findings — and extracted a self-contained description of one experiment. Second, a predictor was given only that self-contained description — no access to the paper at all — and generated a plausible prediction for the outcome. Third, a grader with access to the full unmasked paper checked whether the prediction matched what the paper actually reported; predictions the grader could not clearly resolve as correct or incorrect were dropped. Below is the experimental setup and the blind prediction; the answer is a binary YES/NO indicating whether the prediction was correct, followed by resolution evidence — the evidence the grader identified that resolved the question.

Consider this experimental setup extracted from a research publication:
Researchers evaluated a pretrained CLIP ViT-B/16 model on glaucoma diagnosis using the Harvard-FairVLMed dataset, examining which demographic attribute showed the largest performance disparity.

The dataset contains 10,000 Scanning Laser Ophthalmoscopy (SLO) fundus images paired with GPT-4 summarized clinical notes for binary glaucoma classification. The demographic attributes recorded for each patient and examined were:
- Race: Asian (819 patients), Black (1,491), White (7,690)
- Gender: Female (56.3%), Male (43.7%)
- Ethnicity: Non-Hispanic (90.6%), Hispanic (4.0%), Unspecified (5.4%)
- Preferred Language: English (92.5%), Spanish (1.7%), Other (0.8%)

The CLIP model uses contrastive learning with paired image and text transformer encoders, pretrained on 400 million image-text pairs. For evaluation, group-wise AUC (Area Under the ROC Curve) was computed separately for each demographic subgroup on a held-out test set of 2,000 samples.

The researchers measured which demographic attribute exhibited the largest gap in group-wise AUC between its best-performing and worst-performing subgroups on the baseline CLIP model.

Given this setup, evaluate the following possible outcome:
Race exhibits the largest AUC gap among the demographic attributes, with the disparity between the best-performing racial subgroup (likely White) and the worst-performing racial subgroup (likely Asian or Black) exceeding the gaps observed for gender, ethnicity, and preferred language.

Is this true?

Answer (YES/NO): NO